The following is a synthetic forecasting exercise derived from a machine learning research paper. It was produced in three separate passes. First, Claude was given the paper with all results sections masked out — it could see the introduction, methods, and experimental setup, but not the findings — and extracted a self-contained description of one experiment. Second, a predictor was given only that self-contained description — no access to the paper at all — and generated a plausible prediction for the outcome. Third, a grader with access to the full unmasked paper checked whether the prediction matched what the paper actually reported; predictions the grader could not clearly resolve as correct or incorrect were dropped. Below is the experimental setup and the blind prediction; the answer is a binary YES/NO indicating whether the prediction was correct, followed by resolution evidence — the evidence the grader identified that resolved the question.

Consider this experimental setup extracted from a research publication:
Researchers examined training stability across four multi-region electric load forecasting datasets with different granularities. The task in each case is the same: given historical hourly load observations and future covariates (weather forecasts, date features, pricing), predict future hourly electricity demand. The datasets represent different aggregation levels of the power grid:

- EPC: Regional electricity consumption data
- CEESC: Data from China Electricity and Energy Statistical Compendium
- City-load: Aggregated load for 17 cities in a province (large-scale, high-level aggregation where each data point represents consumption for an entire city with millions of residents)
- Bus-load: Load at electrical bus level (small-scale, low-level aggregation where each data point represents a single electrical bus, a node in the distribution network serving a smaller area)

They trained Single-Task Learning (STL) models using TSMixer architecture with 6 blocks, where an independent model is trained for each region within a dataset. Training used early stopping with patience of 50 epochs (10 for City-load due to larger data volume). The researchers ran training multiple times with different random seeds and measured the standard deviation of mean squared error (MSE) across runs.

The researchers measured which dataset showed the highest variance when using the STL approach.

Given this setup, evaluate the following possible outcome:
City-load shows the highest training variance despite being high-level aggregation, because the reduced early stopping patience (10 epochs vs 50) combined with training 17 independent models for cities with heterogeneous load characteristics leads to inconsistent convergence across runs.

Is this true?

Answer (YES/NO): NO